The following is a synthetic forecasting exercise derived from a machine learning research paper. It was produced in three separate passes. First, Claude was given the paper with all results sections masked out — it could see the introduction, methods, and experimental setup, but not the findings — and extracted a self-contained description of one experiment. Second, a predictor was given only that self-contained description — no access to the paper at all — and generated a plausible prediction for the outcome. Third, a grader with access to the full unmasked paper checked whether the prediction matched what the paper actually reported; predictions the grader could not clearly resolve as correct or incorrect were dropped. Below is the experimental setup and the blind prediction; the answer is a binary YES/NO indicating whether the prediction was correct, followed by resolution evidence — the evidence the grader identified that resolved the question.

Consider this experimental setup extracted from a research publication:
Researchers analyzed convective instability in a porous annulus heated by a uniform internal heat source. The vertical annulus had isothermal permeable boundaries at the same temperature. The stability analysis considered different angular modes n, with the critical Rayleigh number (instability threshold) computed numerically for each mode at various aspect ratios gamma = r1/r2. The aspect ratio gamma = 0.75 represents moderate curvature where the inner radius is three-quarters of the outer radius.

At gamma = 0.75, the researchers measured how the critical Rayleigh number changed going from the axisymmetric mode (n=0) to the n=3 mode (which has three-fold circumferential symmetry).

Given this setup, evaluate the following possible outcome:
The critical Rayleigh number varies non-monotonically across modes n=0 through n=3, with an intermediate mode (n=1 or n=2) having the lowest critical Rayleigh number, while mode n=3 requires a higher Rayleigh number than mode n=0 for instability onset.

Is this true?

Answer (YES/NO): NO